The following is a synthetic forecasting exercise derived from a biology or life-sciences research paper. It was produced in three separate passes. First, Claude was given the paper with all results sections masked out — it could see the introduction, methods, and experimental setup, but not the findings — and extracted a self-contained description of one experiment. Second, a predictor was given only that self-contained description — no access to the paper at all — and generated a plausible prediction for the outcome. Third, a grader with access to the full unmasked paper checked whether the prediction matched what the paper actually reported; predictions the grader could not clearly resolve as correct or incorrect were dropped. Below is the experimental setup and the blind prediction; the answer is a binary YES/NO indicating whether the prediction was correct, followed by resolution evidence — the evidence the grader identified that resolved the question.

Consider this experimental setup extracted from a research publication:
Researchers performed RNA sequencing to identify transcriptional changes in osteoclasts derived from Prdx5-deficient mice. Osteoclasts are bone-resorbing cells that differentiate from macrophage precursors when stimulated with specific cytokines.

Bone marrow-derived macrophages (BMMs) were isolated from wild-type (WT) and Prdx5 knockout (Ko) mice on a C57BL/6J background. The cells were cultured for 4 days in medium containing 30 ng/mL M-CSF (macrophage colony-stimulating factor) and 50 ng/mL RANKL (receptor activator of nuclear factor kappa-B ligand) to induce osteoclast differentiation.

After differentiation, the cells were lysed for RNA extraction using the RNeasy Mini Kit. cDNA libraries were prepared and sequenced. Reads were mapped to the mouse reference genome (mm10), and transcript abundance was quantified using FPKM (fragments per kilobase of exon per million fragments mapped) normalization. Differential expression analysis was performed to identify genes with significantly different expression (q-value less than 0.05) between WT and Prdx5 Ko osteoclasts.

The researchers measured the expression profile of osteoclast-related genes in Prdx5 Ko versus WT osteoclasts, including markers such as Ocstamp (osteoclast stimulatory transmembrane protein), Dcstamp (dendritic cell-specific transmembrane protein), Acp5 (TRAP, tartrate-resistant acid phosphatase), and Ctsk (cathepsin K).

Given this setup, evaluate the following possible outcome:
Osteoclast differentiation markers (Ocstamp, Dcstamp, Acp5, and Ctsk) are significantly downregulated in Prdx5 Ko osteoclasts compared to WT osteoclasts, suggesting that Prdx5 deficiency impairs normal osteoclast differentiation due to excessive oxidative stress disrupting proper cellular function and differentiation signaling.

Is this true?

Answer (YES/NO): NO